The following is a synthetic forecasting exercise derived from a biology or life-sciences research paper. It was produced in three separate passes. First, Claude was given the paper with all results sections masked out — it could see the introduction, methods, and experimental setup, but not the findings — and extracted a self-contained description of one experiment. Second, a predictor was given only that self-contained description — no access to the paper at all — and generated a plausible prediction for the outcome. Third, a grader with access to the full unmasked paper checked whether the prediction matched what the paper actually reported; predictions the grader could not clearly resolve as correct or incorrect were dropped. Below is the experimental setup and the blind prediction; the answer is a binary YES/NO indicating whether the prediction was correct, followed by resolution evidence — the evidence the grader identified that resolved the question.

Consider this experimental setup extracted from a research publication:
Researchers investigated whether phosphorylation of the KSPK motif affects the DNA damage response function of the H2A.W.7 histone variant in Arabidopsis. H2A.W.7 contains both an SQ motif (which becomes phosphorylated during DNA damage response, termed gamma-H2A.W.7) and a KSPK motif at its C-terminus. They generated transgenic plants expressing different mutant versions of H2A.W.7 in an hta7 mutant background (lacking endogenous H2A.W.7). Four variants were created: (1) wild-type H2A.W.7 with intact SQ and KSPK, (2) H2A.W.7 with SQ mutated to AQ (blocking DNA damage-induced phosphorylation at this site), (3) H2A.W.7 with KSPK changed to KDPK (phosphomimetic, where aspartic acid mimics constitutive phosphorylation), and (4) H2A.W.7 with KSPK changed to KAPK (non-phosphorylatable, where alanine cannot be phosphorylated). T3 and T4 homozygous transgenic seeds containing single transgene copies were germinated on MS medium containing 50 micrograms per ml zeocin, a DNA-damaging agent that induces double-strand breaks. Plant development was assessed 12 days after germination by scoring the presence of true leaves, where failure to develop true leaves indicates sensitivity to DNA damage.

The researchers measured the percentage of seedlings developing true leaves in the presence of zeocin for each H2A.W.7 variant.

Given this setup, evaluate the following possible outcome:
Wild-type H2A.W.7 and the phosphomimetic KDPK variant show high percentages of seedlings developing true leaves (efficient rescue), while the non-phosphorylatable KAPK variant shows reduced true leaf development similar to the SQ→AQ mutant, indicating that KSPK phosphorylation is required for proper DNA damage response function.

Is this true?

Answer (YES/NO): NO